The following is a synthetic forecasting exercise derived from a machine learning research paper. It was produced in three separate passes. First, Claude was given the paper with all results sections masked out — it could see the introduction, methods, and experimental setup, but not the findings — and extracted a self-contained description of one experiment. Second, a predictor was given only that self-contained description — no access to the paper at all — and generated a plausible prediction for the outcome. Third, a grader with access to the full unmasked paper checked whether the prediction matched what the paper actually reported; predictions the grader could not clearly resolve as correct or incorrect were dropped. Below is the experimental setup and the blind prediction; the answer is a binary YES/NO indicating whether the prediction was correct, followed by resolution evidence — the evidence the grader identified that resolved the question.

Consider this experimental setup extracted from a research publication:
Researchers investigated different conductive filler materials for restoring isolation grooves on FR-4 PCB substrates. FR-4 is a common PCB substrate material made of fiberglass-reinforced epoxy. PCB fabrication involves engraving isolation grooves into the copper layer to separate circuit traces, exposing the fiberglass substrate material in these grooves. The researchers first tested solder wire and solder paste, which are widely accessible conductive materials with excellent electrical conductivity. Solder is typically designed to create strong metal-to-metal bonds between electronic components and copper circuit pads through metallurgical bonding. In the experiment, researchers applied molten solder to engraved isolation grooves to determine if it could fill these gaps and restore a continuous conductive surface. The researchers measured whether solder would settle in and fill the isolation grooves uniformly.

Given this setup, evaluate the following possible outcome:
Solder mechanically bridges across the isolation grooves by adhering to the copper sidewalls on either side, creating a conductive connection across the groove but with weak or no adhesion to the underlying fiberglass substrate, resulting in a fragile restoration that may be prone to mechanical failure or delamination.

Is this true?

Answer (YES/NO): NO